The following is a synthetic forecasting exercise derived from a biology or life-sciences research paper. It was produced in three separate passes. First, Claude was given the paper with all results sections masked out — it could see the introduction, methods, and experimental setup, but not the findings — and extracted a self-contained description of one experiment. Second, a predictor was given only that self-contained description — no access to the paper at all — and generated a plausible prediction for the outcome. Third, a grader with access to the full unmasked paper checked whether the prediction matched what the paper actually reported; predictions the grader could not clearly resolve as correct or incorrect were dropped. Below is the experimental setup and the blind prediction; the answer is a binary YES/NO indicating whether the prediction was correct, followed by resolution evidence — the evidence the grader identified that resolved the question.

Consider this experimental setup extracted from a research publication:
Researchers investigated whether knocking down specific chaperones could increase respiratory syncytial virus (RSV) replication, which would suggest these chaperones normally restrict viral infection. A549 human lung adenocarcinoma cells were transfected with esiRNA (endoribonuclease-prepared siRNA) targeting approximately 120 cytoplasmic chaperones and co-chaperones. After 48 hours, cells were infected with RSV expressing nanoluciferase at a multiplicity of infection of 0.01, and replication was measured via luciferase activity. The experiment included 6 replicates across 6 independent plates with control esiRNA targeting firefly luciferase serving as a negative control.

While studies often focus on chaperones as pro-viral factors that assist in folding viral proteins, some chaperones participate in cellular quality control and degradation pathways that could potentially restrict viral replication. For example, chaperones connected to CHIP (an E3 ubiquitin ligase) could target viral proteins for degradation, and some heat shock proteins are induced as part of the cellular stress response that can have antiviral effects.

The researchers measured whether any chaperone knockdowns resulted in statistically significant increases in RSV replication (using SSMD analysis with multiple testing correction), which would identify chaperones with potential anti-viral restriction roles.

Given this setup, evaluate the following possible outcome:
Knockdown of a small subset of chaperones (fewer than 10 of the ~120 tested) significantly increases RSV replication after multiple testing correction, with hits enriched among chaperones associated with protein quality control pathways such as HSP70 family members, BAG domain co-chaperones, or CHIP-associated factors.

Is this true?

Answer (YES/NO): NO